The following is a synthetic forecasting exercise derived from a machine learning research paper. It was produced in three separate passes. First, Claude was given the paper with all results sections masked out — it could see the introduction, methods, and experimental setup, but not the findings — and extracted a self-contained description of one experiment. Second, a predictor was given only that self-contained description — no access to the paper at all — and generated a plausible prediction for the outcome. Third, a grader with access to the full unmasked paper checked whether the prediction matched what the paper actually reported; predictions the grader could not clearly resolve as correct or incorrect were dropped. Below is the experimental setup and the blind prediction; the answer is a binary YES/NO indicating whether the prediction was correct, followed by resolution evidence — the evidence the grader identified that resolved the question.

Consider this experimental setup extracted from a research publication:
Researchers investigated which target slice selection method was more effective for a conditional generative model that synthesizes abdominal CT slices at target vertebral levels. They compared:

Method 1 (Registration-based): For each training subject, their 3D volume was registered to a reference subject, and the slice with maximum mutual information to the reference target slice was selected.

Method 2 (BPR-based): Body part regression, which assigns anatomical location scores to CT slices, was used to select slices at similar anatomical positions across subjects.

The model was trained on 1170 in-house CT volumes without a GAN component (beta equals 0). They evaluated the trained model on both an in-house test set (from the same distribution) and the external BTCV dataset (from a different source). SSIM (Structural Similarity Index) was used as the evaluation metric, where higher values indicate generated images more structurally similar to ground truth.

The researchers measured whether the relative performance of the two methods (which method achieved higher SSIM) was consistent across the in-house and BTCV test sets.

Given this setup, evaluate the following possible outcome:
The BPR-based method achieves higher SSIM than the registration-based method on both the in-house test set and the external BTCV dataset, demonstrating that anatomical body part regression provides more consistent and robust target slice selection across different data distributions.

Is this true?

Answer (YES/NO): NO